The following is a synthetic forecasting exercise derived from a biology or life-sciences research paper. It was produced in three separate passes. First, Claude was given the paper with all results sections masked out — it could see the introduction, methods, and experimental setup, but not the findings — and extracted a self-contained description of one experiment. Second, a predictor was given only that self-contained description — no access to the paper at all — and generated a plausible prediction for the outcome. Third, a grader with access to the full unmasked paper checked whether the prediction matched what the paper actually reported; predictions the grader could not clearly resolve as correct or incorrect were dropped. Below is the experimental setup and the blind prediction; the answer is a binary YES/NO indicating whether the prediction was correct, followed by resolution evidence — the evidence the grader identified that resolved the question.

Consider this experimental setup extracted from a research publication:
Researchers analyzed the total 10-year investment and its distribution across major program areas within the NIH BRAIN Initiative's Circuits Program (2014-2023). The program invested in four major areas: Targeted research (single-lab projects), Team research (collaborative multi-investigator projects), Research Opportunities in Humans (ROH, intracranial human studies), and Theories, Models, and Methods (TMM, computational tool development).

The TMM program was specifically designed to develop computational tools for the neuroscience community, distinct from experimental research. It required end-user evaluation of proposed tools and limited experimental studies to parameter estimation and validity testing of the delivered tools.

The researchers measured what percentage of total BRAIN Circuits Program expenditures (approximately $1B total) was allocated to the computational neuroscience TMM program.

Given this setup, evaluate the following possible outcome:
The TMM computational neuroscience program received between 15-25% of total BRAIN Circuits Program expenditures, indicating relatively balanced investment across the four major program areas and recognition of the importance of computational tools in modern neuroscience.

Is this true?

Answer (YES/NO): NO